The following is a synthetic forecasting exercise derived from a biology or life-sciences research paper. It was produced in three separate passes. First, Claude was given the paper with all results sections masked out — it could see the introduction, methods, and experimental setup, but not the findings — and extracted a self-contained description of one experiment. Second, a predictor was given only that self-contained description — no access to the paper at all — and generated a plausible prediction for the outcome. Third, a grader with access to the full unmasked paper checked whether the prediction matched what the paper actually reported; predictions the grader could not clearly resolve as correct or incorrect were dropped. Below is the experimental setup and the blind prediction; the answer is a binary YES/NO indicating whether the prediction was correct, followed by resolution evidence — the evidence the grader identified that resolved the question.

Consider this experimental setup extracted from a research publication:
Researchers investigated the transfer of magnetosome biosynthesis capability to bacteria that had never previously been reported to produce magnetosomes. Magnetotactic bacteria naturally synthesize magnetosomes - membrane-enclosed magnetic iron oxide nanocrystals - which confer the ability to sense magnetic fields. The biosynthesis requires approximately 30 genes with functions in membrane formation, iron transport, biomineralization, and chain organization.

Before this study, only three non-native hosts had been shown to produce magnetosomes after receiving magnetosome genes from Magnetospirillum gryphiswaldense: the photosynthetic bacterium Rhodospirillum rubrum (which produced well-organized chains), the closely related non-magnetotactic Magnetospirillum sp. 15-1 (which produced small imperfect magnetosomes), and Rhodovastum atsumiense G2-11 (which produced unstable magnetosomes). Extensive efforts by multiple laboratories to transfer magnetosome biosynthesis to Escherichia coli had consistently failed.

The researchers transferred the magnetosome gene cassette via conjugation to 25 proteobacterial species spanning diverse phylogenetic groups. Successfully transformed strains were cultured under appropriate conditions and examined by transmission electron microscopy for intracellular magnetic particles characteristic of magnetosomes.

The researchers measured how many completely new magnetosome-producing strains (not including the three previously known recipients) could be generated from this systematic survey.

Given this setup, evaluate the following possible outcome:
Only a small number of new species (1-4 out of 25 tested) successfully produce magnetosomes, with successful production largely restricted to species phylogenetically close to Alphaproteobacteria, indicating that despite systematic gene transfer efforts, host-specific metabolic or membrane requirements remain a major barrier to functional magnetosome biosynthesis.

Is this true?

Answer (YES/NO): NO